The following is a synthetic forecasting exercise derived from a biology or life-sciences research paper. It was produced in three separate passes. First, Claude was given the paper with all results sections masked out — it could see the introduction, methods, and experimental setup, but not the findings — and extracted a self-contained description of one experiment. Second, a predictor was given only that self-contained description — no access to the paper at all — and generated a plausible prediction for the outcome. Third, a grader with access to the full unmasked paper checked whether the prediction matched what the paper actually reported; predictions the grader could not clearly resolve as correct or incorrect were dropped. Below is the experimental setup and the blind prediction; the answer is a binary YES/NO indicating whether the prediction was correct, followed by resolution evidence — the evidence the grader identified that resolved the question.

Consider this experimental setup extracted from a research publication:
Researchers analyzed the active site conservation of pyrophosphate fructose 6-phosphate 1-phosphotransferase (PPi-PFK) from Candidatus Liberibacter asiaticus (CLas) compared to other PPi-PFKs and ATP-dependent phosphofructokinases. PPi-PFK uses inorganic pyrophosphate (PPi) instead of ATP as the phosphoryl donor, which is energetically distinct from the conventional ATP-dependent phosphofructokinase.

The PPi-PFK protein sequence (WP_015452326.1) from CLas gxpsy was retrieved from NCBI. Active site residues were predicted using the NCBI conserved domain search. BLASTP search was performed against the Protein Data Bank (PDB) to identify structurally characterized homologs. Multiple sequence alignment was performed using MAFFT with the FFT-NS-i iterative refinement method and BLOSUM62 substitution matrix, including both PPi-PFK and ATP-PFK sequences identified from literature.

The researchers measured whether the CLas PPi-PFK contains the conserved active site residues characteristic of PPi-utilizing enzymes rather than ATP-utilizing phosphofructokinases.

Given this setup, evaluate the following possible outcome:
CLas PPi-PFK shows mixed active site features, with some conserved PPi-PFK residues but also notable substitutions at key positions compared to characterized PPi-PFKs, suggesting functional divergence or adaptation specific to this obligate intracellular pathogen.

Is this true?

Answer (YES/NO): NO